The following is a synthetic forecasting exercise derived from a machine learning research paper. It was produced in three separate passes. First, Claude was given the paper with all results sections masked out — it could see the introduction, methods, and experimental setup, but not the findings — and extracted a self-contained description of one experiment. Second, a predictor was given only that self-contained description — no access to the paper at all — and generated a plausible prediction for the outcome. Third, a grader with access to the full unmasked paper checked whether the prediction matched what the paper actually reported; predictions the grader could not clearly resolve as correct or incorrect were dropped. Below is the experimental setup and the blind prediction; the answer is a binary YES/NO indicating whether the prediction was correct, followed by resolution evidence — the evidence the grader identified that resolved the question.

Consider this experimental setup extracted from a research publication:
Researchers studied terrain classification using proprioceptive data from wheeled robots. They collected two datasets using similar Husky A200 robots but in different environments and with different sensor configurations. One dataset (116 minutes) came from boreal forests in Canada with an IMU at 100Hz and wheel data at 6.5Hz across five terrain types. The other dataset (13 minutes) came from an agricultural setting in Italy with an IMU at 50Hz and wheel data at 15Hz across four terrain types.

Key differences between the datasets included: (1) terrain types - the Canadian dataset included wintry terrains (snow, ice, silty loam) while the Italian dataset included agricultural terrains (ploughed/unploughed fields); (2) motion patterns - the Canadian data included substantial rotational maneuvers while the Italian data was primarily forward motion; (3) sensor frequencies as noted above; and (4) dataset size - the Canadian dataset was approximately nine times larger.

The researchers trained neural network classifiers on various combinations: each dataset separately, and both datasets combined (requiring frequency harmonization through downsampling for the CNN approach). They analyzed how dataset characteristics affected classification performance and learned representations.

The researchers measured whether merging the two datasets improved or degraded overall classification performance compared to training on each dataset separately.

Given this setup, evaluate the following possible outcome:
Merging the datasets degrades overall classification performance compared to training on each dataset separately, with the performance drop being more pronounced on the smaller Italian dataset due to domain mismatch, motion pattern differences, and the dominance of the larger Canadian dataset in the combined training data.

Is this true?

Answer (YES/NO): NO